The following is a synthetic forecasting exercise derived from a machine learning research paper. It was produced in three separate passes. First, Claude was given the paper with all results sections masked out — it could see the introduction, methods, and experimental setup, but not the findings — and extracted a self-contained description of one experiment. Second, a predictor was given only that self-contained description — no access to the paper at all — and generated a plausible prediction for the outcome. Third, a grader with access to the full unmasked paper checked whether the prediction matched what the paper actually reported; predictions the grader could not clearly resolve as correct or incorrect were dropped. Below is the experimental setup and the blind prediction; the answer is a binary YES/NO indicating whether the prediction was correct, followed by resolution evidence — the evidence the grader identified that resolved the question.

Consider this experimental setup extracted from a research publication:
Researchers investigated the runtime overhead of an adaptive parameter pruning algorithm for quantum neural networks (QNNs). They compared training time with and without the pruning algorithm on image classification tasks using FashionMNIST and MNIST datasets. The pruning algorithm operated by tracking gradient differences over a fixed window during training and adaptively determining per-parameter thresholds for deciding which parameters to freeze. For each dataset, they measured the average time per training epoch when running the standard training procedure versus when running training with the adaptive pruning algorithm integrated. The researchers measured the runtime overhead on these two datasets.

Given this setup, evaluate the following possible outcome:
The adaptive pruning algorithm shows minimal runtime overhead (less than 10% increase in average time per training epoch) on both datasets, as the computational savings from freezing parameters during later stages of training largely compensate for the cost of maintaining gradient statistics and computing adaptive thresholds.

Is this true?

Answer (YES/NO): NO